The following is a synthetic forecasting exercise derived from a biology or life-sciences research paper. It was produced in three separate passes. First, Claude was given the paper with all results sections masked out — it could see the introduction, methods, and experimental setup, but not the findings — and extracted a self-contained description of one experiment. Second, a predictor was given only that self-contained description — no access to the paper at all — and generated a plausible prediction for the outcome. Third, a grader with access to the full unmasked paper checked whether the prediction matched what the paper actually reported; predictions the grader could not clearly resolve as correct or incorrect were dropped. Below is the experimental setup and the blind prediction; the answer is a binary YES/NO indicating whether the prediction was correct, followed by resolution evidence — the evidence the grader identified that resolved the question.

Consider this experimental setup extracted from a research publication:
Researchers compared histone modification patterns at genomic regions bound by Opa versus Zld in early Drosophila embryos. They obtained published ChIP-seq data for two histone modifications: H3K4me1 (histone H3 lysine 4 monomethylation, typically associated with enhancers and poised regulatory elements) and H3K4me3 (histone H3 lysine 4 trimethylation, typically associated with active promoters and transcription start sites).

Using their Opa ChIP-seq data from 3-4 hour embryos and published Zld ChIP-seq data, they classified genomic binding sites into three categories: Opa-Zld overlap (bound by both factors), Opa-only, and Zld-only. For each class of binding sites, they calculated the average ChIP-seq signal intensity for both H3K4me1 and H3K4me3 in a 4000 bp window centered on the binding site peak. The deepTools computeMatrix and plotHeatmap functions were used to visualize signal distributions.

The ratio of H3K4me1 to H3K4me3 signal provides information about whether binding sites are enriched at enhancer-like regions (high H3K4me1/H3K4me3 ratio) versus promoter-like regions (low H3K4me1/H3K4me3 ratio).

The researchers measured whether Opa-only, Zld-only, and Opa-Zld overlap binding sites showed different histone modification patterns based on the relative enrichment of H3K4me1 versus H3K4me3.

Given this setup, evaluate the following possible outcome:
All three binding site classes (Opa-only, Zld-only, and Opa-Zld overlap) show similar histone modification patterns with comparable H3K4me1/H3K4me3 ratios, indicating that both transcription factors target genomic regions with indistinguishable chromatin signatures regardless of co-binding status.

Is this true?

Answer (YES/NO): NO